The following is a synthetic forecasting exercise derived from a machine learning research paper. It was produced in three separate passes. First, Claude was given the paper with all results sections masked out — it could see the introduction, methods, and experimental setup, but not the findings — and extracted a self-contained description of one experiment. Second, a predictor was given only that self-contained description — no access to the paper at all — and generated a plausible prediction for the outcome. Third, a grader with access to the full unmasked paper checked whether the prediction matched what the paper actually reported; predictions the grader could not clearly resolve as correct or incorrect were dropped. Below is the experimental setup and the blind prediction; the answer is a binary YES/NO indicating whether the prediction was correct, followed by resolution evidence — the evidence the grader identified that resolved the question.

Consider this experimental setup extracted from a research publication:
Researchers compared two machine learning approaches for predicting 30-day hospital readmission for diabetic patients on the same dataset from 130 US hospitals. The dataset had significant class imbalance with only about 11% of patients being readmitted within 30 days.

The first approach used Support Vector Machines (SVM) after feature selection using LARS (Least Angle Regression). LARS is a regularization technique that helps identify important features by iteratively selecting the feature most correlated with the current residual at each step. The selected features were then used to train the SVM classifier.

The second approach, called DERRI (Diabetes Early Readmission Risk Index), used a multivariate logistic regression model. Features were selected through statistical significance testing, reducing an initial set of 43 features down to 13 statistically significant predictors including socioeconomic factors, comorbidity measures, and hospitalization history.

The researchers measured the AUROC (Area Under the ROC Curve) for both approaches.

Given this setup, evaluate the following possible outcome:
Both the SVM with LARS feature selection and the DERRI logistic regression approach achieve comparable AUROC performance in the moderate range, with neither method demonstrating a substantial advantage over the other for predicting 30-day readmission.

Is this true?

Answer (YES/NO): NO